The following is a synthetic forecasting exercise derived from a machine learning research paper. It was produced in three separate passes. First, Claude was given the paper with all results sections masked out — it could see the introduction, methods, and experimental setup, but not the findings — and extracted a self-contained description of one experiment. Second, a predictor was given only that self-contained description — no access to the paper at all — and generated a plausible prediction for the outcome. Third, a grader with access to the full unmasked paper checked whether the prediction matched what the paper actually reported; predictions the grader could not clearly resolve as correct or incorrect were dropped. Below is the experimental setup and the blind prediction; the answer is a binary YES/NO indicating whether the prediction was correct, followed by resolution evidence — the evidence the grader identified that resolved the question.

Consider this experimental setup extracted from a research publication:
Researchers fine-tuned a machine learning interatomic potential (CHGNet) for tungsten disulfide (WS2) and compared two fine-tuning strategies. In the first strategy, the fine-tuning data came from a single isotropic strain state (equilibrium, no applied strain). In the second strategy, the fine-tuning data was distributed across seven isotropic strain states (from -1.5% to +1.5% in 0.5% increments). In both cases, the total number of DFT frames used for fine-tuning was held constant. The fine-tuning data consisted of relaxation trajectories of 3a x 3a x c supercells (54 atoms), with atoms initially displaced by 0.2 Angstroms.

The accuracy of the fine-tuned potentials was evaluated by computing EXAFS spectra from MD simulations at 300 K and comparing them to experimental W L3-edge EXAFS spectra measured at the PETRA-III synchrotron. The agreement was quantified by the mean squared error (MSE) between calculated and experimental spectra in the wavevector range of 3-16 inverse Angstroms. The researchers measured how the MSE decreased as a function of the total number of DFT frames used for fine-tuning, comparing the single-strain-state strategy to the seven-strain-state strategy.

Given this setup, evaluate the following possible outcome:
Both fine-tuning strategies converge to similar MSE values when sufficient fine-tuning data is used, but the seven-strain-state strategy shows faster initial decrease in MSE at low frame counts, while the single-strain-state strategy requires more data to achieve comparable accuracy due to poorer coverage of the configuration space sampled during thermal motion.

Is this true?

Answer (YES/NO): NO